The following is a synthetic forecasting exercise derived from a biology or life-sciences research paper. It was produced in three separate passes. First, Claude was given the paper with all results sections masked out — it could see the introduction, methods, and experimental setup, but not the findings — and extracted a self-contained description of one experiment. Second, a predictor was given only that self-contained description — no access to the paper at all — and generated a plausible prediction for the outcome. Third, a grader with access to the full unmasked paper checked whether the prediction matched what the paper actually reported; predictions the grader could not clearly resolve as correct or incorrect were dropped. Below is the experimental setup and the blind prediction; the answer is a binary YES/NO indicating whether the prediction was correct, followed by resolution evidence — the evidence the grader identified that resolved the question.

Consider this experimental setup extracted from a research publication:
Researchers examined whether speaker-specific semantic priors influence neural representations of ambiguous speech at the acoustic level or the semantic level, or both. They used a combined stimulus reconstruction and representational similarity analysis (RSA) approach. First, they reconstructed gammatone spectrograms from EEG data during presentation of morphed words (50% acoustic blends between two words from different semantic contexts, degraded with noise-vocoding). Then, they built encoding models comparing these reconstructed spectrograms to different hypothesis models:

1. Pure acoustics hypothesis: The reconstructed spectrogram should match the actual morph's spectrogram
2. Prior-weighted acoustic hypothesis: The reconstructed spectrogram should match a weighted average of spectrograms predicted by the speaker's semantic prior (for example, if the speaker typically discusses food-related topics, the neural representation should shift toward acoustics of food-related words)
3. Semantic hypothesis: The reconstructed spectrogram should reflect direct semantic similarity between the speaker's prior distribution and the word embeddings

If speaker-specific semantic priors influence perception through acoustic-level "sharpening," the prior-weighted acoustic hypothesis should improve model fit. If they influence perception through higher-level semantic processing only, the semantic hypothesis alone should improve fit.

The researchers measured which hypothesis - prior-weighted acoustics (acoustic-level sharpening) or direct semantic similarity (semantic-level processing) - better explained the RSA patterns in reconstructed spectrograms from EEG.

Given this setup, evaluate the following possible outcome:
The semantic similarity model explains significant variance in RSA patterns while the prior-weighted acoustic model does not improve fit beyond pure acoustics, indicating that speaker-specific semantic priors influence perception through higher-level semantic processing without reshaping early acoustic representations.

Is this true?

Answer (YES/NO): NO